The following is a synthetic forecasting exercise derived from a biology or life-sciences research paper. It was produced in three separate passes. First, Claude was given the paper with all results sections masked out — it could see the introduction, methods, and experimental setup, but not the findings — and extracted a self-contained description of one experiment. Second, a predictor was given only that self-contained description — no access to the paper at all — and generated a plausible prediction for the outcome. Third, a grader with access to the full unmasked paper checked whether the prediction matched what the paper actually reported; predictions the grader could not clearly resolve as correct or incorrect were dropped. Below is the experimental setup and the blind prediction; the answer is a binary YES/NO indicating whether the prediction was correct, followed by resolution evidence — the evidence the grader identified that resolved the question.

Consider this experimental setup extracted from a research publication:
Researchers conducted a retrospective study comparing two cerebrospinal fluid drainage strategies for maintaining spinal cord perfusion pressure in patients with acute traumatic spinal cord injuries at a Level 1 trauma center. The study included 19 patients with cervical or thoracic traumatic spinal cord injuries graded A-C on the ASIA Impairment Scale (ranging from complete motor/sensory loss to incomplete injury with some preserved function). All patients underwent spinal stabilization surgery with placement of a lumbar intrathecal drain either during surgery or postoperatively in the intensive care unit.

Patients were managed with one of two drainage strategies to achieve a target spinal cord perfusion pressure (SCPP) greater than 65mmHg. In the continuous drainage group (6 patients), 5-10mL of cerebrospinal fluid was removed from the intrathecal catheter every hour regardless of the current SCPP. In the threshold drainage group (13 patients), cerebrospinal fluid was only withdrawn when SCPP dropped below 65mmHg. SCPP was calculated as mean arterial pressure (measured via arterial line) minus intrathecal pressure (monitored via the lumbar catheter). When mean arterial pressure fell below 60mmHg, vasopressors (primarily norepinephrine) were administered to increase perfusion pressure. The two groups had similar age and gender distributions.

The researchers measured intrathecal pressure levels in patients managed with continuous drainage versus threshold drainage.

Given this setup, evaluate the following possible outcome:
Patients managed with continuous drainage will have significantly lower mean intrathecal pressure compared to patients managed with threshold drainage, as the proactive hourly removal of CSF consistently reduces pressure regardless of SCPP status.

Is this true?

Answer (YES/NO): NO